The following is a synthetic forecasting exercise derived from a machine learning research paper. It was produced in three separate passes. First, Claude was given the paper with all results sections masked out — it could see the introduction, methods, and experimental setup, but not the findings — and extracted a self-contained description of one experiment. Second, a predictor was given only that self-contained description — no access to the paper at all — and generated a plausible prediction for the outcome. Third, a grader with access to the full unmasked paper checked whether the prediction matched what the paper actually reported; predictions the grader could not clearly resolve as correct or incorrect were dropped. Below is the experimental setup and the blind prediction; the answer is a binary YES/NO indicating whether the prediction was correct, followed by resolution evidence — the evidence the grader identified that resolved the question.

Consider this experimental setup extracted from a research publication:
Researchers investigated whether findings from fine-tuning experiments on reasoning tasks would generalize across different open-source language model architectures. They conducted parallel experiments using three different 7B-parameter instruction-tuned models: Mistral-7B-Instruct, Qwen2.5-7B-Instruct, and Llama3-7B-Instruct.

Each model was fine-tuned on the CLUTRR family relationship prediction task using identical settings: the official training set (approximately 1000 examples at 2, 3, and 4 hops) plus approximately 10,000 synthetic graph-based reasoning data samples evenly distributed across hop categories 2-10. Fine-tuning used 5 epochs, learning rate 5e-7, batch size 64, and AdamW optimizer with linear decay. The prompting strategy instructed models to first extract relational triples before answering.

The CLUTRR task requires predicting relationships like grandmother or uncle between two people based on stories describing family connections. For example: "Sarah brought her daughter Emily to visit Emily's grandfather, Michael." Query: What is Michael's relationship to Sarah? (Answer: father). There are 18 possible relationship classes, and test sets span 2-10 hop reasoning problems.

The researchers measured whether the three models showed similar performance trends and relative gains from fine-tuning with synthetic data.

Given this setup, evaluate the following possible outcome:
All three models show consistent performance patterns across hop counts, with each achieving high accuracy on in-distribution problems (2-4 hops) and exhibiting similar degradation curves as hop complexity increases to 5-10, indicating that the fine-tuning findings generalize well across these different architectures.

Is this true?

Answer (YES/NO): NO